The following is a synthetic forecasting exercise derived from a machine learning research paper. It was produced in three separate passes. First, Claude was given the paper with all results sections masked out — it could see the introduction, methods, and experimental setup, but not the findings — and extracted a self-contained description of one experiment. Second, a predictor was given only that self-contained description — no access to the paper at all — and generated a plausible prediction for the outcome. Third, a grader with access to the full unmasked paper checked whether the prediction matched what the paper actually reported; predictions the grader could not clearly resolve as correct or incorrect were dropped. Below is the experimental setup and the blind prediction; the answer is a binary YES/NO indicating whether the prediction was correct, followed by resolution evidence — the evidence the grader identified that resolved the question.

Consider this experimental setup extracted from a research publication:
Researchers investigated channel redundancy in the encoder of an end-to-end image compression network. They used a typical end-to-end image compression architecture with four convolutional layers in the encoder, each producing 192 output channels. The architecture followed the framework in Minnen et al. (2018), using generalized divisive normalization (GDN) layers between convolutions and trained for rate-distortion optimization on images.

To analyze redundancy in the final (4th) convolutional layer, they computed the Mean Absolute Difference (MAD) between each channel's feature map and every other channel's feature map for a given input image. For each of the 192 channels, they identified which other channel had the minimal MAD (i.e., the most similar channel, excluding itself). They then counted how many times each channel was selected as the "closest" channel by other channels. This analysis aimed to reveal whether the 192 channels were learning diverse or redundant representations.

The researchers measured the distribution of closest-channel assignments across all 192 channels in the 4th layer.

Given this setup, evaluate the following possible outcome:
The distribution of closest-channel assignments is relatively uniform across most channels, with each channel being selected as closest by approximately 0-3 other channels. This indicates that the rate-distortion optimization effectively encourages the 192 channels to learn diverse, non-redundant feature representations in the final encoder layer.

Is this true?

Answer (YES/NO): NO